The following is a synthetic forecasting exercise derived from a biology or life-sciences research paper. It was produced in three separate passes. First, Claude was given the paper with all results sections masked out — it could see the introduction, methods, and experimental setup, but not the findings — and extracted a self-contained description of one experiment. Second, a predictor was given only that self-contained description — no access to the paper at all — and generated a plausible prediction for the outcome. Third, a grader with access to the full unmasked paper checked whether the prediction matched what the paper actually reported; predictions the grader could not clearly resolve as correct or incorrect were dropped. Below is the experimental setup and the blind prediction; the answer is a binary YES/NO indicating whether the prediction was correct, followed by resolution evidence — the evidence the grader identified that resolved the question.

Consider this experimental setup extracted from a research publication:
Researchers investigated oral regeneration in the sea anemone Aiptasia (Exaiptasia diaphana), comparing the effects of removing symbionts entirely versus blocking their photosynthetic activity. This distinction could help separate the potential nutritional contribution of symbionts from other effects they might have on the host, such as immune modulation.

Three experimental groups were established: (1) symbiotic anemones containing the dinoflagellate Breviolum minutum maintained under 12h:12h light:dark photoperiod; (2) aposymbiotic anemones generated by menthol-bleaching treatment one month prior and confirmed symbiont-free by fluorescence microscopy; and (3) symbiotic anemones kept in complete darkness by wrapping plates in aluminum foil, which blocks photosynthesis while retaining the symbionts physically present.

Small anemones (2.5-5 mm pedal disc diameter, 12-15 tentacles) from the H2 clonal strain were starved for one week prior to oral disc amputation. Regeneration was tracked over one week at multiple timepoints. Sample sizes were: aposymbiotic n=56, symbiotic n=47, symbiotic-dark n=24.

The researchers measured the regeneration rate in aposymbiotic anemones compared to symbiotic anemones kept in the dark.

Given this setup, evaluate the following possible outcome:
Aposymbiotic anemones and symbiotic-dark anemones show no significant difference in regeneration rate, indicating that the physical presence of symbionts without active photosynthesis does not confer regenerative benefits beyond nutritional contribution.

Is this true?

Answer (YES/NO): YES